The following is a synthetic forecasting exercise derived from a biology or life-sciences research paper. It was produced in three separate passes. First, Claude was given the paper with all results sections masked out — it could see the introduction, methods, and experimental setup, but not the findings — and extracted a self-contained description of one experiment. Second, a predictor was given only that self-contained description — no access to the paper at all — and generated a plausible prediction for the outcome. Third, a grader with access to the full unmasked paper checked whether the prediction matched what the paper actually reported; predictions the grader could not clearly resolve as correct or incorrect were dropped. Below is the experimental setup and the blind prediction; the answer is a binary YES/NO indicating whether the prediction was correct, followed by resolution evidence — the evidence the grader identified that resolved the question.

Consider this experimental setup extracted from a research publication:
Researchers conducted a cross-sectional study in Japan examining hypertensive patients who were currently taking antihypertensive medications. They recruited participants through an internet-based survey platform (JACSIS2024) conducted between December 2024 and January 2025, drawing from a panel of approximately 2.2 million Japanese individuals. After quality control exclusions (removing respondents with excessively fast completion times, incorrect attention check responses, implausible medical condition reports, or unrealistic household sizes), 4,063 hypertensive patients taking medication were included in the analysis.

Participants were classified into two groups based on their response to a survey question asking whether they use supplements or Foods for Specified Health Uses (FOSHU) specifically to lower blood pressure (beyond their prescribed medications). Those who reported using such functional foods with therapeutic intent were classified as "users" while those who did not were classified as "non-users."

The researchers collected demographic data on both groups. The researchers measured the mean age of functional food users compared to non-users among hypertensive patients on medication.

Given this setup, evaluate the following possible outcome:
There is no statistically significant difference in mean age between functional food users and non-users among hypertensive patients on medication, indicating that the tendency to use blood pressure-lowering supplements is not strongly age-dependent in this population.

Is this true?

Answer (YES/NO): NO